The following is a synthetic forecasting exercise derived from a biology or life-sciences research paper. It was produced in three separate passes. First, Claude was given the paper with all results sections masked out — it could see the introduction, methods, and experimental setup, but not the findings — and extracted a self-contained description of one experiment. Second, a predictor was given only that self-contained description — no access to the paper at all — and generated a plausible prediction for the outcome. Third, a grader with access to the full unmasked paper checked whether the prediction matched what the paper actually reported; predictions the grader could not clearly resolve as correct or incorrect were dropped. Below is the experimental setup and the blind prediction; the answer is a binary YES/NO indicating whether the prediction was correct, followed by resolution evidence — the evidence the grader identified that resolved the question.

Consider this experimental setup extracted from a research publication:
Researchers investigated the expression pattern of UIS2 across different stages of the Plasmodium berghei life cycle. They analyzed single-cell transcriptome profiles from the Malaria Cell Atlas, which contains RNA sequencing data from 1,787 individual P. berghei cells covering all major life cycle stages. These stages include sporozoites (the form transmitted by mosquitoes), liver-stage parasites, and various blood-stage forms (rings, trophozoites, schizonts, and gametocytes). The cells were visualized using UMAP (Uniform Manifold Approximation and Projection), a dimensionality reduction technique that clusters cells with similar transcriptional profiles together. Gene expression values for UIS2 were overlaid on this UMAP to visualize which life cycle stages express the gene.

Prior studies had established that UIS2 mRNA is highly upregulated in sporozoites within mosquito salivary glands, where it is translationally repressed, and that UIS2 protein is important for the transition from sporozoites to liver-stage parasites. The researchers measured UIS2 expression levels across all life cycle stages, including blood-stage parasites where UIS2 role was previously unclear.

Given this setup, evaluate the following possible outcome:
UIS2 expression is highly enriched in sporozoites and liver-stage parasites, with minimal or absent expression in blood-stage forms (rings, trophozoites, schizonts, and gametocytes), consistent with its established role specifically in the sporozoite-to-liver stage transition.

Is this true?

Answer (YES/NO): NO